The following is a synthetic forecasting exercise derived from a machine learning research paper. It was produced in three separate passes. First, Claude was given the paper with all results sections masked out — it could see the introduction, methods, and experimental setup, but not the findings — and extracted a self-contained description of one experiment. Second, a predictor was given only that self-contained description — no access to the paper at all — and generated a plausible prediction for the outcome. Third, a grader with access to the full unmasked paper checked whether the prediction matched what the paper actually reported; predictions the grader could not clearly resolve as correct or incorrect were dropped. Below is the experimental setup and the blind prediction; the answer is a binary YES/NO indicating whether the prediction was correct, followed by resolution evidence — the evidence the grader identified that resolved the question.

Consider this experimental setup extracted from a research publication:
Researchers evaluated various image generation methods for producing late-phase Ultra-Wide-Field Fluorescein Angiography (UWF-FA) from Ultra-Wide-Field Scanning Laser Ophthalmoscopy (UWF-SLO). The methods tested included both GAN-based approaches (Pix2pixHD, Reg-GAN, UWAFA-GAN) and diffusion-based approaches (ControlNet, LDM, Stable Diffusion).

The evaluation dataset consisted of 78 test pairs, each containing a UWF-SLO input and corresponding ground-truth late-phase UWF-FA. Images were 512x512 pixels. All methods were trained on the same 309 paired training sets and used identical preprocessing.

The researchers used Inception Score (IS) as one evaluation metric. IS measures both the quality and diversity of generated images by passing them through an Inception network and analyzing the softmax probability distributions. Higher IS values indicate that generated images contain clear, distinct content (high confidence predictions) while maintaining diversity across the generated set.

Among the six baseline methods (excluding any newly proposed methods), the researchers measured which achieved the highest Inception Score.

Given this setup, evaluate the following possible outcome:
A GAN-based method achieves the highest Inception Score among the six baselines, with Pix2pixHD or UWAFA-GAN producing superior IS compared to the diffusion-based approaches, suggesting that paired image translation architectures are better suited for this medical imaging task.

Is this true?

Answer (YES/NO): NO